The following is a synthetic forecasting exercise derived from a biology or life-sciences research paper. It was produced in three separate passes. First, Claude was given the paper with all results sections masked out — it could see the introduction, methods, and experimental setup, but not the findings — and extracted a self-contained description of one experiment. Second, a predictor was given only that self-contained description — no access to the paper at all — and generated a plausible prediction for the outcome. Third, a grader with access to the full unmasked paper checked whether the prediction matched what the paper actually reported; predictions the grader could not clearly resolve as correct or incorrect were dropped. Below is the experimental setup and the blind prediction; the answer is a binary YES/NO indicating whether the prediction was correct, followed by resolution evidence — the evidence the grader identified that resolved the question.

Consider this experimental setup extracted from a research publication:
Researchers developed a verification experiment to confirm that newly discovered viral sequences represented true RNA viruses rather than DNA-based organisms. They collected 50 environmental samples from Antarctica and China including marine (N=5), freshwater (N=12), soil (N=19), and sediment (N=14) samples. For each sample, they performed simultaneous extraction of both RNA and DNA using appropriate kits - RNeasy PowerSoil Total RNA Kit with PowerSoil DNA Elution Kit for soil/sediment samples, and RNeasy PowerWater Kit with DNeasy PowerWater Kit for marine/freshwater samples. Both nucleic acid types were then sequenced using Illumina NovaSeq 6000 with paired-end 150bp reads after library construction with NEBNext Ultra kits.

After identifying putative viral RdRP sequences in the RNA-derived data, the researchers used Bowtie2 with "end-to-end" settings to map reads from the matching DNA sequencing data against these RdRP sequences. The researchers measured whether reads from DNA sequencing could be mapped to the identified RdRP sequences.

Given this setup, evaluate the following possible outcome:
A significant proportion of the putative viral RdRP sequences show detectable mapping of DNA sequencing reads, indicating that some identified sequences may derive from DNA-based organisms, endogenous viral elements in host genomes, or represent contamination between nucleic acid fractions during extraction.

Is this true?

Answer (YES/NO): NO